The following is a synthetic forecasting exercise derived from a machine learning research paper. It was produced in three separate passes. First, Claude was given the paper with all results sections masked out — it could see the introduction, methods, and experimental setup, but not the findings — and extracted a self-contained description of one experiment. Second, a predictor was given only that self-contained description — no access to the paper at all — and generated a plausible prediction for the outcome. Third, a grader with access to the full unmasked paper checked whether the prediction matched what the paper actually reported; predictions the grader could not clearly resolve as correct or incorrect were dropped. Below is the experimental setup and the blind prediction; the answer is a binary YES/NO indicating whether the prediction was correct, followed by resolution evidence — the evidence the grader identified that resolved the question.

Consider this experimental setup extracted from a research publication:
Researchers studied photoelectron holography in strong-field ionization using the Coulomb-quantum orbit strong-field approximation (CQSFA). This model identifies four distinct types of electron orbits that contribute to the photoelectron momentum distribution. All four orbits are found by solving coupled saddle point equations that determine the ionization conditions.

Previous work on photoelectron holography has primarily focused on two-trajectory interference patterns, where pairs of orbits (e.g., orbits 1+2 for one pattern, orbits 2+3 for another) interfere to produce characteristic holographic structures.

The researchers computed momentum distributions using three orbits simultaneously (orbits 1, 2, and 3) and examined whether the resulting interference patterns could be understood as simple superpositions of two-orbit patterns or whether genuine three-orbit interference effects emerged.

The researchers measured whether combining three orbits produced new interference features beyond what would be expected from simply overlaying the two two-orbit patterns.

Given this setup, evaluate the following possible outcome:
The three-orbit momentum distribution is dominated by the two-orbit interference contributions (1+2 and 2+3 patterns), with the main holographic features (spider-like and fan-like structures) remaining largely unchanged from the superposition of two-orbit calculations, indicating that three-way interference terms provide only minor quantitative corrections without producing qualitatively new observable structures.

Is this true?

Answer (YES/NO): NO